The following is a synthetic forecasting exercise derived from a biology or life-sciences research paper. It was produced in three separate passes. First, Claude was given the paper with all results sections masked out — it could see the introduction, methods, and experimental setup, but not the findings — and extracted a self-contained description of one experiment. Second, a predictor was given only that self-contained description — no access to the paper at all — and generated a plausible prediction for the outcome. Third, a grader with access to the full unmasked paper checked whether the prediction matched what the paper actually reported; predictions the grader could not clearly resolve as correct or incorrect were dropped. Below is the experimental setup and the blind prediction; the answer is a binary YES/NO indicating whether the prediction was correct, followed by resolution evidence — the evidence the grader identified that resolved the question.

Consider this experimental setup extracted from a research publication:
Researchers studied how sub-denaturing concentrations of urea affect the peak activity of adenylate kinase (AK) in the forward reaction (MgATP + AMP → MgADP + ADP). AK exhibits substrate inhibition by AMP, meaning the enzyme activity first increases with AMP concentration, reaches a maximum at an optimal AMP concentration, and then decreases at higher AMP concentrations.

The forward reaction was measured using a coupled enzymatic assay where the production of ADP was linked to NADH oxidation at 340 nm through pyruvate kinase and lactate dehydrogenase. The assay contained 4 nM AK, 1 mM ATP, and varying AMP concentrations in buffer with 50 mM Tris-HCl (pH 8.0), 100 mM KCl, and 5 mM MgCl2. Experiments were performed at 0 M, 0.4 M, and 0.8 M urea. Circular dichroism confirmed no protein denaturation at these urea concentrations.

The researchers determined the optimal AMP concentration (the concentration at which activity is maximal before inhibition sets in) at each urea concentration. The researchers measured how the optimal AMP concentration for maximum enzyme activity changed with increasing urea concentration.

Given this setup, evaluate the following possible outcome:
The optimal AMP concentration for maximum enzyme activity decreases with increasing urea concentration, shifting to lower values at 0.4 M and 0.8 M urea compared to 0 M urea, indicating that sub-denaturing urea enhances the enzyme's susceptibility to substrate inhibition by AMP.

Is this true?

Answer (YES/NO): NO